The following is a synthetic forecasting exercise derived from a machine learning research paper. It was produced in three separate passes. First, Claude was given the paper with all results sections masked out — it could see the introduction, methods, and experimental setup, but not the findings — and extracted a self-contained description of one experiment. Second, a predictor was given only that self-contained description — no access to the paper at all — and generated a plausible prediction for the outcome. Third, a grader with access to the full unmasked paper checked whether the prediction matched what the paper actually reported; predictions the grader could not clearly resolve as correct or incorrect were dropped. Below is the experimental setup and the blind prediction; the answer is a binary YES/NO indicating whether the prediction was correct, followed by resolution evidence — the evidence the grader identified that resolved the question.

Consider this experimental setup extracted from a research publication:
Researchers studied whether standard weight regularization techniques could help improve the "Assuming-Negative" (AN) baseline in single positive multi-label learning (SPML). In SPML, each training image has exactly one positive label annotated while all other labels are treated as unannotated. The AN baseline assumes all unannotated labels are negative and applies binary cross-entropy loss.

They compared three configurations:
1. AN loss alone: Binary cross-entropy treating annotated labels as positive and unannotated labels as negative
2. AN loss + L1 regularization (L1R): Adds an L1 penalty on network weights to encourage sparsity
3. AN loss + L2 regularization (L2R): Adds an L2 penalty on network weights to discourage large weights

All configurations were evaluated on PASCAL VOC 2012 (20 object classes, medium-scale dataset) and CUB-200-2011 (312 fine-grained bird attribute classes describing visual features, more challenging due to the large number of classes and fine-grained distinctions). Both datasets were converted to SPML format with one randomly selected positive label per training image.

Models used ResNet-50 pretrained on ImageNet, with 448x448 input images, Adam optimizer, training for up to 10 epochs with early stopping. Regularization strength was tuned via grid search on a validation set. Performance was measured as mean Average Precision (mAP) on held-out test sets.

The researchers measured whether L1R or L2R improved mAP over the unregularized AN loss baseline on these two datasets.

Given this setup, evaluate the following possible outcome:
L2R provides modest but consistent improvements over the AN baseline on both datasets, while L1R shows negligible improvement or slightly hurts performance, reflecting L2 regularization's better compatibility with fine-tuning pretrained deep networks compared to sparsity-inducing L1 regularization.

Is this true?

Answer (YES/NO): NO